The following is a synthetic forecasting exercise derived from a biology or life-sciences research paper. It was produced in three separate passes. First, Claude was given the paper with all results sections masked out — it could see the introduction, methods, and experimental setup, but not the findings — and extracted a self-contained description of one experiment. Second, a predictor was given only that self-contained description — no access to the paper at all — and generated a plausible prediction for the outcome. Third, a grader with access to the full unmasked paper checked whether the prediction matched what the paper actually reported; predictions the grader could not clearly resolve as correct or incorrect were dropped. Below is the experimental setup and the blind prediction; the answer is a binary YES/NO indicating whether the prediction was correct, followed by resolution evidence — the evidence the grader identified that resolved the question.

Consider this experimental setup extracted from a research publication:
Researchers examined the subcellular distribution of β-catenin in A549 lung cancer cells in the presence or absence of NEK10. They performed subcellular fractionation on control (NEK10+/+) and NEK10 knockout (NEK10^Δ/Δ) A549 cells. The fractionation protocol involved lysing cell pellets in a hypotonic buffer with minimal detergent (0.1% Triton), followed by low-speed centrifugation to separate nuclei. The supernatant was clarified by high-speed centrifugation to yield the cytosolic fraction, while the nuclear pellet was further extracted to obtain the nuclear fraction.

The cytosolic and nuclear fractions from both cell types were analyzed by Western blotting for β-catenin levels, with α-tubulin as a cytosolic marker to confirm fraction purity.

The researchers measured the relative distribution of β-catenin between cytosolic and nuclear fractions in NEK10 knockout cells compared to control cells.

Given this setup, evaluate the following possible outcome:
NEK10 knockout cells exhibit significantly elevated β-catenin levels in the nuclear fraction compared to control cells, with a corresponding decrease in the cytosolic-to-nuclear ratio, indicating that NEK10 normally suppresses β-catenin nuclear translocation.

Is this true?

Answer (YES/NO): NO